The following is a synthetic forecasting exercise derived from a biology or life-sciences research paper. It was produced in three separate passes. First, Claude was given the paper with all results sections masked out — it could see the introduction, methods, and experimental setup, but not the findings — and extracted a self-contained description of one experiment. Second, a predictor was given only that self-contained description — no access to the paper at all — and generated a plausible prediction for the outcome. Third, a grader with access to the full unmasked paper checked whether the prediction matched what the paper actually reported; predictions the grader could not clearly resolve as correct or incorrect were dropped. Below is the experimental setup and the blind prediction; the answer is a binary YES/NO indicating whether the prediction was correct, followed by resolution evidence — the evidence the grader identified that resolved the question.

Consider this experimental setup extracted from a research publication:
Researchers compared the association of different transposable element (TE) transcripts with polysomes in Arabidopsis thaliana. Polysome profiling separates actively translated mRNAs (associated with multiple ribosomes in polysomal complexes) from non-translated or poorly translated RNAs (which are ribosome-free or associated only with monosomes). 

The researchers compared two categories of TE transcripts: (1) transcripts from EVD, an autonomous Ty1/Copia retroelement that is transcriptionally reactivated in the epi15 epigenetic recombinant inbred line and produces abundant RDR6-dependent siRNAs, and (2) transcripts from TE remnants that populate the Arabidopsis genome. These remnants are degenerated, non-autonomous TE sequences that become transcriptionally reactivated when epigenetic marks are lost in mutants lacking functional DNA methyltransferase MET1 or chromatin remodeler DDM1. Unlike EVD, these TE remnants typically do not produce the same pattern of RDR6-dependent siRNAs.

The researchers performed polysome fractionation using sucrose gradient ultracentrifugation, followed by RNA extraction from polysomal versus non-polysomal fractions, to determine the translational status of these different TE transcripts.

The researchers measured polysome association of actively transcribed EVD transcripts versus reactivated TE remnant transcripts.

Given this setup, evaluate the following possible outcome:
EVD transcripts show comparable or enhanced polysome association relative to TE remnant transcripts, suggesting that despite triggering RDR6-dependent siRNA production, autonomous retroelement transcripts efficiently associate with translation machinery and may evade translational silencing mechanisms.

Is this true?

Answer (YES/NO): YES